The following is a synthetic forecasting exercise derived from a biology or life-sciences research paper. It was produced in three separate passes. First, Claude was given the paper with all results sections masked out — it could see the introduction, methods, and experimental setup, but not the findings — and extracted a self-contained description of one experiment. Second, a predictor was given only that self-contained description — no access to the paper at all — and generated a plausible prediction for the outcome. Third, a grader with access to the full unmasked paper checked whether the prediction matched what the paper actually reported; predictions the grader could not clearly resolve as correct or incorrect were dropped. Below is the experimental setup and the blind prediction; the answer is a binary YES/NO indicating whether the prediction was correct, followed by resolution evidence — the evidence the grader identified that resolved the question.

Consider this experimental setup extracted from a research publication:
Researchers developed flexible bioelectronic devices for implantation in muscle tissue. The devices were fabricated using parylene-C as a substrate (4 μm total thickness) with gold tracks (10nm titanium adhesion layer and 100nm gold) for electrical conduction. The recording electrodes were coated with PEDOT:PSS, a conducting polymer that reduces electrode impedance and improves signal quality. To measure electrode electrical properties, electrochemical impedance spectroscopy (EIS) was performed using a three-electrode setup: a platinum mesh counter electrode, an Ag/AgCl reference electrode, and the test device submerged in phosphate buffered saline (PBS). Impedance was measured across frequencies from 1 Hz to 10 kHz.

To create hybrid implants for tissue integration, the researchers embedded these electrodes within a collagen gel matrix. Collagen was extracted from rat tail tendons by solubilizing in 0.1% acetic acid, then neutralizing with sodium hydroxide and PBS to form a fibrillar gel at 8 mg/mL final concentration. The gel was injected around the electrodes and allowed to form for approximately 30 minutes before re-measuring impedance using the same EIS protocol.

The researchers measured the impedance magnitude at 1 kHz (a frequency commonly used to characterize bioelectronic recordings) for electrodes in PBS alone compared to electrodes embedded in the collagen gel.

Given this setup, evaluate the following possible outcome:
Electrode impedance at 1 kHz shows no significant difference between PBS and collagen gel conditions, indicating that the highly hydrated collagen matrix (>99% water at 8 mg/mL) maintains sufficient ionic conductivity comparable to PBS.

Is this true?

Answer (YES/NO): YES